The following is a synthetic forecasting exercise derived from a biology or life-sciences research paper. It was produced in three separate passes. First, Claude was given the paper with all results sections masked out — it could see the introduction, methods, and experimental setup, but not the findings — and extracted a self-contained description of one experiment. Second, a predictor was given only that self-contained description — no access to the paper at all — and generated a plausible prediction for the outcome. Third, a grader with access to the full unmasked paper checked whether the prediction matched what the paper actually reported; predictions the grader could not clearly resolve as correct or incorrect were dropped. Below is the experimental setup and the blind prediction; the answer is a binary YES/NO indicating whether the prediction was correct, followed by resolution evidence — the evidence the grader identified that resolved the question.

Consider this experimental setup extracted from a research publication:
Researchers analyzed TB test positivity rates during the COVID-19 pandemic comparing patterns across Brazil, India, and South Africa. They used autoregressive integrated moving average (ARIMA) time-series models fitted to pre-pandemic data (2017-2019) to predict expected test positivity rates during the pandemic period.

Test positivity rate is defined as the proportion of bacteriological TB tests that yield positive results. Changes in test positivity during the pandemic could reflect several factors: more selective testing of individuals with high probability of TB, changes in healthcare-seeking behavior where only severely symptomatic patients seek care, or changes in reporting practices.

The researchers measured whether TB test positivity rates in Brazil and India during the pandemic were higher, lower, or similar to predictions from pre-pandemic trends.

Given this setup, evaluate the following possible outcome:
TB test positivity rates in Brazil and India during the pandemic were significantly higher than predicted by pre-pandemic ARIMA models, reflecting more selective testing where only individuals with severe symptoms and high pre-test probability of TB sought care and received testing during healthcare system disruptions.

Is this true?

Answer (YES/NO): YES